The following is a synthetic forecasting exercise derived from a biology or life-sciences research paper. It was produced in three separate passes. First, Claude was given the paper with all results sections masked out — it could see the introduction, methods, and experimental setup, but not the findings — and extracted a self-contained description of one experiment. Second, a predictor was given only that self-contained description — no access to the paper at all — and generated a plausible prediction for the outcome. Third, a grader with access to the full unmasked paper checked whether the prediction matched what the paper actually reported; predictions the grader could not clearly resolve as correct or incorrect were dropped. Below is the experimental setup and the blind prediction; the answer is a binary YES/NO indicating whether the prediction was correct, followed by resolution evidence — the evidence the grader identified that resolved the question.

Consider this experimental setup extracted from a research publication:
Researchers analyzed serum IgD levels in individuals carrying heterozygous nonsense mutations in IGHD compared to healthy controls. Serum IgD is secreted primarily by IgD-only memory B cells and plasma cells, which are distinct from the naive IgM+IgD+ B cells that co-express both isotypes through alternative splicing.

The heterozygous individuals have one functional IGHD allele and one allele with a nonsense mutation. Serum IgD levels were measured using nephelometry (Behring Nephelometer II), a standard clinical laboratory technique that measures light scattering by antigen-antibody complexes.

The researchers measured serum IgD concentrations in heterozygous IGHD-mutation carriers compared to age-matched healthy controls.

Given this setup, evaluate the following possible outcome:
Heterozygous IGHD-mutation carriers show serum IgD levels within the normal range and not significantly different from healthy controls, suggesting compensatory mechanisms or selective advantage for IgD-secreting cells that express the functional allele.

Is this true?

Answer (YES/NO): NO